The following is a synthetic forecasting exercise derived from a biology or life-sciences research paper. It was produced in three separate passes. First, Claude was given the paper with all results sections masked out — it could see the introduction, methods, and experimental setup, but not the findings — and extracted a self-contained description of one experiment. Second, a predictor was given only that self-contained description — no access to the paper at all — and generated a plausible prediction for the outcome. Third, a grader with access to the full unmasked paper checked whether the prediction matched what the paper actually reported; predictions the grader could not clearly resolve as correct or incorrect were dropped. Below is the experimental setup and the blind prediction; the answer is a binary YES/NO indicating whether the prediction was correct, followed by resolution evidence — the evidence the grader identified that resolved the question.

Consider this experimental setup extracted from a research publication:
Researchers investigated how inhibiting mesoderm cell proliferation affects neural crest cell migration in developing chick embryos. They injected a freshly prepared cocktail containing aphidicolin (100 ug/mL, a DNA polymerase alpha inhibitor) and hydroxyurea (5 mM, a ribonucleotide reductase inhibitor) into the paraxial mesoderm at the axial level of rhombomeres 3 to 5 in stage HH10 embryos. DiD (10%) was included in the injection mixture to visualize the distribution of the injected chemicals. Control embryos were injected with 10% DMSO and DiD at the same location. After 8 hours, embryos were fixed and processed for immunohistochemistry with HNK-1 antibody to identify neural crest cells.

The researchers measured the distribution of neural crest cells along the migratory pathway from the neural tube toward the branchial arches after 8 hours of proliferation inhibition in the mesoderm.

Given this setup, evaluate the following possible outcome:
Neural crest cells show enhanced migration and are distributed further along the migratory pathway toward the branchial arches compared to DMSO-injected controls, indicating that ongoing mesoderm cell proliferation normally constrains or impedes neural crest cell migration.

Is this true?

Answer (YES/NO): NO